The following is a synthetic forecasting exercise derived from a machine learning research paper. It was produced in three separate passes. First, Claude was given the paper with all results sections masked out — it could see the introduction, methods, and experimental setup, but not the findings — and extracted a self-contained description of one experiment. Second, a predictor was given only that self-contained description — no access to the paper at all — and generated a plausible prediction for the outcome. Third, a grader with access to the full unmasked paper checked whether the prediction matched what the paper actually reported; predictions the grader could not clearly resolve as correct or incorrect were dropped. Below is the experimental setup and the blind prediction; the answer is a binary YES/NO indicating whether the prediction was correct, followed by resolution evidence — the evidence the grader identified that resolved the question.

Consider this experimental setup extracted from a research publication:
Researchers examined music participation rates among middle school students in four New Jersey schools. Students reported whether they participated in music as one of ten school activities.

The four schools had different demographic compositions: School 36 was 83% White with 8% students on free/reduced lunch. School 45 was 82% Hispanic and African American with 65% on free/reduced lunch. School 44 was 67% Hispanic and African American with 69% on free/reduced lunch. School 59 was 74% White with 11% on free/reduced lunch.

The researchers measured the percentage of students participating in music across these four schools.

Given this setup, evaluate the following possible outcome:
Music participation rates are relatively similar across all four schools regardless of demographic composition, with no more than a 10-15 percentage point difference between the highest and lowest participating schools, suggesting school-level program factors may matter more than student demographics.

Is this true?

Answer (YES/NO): YES